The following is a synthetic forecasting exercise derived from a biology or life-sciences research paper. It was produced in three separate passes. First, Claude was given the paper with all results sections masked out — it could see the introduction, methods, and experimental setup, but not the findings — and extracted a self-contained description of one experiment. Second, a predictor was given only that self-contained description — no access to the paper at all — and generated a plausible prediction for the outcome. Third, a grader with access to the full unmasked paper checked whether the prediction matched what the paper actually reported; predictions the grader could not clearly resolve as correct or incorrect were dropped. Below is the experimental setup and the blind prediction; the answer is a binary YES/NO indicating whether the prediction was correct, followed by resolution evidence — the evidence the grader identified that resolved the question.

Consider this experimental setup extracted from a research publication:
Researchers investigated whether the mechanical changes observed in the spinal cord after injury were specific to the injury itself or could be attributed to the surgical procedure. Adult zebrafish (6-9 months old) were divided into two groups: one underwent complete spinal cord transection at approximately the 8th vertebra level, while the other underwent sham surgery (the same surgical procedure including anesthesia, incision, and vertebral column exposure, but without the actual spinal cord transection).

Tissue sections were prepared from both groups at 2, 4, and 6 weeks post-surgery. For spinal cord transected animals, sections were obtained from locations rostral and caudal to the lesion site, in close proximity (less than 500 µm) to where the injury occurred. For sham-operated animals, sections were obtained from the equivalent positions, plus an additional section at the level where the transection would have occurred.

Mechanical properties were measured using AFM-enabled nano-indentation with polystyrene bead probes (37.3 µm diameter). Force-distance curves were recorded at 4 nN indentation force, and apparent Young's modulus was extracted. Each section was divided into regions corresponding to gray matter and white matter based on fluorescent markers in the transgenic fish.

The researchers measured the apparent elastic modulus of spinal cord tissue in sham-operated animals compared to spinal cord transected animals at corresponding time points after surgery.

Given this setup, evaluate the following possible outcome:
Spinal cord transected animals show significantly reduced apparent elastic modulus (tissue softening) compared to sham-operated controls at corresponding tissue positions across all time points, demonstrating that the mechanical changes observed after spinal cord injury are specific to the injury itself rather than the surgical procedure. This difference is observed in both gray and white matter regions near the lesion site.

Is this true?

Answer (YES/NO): NO